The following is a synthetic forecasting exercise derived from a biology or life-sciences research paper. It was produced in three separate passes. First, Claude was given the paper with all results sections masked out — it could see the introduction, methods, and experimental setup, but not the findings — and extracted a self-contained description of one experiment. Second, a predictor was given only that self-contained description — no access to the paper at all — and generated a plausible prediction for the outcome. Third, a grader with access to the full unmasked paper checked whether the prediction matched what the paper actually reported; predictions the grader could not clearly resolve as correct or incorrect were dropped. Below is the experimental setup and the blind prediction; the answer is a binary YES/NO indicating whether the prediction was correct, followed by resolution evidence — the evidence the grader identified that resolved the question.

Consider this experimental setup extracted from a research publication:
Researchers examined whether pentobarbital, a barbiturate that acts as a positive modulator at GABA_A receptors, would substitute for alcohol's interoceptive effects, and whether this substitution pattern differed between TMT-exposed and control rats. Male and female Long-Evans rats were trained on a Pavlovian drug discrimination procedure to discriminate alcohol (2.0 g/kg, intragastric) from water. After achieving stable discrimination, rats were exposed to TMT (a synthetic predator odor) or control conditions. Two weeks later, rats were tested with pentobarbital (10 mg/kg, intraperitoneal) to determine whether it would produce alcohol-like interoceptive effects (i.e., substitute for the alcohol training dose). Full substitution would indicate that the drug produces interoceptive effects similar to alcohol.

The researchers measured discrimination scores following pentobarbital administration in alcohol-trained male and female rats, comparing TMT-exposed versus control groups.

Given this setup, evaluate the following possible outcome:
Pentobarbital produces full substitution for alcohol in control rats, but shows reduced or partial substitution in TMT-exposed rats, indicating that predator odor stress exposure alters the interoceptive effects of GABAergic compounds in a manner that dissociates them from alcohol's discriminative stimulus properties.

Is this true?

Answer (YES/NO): NO